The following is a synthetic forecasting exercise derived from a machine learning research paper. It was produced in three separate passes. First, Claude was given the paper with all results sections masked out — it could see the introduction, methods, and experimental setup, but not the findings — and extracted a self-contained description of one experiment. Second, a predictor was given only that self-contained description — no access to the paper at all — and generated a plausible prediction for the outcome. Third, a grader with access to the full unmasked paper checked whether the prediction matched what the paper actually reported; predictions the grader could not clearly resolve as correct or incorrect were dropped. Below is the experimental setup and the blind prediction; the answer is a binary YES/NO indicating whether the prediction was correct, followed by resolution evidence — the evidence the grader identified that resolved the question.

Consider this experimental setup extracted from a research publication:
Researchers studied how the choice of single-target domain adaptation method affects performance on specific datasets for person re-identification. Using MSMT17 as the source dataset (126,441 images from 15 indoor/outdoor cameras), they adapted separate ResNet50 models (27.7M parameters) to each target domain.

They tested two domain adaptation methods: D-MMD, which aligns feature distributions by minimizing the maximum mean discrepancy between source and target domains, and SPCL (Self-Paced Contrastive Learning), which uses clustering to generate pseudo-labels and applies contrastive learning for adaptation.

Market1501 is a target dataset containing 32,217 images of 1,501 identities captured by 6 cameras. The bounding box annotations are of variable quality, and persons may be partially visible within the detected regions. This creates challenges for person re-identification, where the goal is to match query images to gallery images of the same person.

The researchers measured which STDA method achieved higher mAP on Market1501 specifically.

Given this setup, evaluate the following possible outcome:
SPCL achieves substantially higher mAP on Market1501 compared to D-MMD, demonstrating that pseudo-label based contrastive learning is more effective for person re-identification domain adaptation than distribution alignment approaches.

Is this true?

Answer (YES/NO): NO